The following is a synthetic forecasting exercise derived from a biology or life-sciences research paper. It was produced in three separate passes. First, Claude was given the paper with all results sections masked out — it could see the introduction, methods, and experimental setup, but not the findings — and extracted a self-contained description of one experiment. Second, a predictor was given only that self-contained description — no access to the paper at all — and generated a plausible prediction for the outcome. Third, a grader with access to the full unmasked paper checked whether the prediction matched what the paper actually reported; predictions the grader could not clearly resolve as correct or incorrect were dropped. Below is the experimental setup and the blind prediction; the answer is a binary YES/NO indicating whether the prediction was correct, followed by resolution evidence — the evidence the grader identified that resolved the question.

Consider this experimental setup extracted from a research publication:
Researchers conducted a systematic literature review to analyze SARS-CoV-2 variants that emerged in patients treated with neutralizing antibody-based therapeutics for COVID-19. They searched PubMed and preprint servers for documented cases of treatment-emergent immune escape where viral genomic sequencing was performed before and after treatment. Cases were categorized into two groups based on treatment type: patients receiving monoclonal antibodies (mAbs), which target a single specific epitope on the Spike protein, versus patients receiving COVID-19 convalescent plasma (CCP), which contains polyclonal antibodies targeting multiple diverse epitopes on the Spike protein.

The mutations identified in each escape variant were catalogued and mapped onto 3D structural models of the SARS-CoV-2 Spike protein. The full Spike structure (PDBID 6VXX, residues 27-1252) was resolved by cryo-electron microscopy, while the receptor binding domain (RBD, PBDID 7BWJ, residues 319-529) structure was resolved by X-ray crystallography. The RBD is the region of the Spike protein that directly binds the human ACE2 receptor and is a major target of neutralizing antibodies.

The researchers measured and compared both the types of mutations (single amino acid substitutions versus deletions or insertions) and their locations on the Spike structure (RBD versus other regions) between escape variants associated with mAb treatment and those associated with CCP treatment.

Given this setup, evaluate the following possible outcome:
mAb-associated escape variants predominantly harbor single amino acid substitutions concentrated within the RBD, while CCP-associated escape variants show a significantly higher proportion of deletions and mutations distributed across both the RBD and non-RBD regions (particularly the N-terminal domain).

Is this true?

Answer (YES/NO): YES